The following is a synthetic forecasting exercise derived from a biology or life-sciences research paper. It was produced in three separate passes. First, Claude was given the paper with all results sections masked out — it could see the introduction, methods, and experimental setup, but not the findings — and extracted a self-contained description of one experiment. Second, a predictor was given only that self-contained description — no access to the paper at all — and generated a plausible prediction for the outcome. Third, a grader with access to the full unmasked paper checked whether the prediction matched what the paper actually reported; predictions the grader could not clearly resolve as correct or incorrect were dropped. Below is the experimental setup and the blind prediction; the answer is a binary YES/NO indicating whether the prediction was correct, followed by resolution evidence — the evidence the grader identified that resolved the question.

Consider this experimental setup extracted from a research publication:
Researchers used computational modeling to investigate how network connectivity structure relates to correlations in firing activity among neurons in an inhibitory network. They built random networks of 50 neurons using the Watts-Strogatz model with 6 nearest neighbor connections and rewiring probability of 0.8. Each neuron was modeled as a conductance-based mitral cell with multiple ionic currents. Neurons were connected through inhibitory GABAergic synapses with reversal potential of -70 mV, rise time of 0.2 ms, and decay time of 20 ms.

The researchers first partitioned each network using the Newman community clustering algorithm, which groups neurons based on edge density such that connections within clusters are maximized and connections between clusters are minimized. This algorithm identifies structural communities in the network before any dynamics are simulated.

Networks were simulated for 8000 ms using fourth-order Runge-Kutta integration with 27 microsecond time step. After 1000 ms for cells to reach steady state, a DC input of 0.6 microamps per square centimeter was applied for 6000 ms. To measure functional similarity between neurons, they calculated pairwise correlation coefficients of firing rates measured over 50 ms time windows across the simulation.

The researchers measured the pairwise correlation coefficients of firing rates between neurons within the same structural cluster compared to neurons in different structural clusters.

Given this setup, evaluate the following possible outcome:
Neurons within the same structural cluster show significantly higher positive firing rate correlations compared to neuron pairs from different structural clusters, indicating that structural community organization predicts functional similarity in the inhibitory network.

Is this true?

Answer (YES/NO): YES